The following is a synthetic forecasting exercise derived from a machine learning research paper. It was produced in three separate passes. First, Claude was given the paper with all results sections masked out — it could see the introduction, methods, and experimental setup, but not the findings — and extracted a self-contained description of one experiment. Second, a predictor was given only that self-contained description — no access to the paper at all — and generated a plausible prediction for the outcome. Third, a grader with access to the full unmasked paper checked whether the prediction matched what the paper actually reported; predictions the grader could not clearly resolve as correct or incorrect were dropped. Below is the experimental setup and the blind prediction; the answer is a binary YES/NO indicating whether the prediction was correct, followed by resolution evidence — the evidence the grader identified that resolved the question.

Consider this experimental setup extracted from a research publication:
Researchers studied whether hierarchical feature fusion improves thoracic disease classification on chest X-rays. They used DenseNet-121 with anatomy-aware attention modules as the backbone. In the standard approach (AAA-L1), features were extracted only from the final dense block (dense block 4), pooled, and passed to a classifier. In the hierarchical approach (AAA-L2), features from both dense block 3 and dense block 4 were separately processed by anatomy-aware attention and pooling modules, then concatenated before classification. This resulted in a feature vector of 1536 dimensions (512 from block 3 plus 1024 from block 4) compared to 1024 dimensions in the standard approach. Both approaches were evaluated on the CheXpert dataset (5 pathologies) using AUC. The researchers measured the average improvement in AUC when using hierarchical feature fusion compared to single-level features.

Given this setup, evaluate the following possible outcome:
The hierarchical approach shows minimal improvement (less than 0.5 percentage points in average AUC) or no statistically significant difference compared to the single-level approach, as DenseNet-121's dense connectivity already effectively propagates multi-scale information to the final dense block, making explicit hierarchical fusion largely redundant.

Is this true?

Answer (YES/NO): NO